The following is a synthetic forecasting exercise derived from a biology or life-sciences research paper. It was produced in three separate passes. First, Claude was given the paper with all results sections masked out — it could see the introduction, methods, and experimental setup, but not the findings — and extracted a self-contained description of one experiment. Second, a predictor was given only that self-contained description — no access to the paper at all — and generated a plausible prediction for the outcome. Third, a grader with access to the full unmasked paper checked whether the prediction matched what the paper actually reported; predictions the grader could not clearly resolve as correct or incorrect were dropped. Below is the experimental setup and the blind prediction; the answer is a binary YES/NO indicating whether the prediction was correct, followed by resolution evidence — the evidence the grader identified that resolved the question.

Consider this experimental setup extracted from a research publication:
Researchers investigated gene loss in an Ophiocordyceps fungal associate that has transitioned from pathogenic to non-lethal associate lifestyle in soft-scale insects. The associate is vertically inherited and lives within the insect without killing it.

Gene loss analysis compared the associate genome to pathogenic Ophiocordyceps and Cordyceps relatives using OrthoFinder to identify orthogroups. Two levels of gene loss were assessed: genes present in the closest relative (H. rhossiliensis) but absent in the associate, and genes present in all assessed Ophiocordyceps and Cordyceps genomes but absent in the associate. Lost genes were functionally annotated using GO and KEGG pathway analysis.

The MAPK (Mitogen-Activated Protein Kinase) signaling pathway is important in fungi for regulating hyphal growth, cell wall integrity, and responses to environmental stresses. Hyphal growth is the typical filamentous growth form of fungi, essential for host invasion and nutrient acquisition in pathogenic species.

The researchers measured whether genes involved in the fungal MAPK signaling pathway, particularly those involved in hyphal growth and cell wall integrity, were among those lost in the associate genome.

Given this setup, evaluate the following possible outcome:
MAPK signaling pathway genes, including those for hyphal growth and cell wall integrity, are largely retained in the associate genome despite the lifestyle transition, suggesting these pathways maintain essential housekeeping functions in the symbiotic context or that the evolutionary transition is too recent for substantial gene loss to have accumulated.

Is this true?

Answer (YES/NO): NO